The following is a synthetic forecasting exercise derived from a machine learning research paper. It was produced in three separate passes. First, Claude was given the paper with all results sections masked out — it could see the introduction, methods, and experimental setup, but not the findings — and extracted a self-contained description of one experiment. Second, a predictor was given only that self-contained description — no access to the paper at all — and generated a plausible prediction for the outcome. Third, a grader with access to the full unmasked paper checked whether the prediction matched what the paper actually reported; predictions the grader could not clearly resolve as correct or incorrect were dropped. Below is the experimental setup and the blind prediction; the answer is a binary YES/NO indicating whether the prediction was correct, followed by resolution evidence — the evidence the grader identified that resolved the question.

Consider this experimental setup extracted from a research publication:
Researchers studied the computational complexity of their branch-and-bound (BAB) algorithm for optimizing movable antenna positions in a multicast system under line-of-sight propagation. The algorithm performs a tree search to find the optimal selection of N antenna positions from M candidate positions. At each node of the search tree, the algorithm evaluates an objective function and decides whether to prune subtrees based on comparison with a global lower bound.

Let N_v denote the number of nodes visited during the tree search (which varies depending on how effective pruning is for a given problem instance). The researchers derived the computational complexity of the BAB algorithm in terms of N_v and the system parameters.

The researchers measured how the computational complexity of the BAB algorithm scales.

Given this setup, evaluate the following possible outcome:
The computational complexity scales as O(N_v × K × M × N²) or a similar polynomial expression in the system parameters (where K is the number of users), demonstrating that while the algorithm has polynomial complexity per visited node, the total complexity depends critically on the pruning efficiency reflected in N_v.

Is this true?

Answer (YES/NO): NO